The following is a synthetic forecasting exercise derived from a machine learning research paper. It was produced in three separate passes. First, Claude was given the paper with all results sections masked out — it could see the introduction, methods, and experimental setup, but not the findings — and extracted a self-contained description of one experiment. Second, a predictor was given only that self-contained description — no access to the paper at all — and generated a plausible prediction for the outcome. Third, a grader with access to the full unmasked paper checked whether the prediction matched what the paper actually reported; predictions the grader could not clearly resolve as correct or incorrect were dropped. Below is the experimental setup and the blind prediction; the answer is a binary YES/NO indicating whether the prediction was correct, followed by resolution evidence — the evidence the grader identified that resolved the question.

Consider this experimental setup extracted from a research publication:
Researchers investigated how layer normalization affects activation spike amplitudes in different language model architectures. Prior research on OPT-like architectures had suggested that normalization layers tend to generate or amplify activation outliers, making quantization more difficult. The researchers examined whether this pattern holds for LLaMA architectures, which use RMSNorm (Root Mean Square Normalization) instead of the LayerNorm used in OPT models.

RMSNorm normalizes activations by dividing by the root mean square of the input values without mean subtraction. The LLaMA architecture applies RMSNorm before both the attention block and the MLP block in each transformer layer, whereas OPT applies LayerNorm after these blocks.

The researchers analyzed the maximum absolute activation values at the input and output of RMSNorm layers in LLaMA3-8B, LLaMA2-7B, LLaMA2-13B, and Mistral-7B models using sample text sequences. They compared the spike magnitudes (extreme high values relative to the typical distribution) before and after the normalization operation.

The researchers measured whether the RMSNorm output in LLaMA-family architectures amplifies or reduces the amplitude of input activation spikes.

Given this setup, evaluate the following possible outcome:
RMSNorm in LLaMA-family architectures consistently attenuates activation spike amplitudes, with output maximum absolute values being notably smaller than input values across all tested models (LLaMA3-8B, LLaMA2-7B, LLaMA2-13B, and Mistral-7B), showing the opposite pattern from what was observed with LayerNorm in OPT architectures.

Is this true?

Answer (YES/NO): YES